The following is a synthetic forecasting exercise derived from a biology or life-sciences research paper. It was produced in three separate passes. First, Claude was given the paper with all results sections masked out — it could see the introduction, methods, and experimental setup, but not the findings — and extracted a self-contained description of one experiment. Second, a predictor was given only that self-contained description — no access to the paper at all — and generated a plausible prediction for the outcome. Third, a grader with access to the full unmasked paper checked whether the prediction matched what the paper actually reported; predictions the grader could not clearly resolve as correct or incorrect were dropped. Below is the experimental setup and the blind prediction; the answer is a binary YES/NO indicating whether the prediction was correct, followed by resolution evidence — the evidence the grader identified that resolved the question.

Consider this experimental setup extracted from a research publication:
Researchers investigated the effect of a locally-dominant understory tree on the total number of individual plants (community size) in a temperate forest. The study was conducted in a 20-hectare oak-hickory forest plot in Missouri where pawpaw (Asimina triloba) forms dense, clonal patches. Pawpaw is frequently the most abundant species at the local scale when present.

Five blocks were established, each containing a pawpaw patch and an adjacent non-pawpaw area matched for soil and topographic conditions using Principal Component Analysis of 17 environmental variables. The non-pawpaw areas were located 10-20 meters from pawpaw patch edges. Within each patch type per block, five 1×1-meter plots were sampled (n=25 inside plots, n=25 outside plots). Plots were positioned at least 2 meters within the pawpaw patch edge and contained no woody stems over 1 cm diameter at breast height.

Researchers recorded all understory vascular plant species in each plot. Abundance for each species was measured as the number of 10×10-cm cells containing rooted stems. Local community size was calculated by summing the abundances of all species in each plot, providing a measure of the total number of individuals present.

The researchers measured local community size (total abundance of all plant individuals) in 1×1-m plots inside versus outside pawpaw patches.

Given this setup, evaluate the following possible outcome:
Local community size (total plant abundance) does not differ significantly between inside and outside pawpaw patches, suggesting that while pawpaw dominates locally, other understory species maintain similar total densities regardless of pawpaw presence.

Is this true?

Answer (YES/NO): NO